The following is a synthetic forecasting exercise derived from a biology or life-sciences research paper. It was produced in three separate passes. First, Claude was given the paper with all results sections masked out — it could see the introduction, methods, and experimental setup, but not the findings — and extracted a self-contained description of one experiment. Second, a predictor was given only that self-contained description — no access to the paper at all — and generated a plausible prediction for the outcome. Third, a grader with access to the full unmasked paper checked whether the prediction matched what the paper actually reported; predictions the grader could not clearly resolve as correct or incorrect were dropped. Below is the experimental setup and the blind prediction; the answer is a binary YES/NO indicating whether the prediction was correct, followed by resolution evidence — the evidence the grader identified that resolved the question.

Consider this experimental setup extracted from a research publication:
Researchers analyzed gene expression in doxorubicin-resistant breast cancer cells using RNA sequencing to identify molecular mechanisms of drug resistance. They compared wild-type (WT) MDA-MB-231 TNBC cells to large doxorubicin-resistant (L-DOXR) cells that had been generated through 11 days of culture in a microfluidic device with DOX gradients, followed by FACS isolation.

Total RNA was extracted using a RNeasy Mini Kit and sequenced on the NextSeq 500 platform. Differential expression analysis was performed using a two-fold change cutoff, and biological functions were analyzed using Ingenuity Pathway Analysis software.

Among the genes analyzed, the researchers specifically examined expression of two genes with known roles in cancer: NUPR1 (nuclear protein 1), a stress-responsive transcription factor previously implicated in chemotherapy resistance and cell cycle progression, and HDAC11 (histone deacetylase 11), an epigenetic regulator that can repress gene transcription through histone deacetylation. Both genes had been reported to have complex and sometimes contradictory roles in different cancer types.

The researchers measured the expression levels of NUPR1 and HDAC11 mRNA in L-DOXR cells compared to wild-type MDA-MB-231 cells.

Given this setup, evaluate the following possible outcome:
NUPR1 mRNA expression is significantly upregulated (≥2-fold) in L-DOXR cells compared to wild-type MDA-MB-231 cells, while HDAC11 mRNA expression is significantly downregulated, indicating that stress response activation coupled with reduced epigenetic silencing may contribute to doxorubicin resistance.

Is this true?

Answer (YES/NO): YES